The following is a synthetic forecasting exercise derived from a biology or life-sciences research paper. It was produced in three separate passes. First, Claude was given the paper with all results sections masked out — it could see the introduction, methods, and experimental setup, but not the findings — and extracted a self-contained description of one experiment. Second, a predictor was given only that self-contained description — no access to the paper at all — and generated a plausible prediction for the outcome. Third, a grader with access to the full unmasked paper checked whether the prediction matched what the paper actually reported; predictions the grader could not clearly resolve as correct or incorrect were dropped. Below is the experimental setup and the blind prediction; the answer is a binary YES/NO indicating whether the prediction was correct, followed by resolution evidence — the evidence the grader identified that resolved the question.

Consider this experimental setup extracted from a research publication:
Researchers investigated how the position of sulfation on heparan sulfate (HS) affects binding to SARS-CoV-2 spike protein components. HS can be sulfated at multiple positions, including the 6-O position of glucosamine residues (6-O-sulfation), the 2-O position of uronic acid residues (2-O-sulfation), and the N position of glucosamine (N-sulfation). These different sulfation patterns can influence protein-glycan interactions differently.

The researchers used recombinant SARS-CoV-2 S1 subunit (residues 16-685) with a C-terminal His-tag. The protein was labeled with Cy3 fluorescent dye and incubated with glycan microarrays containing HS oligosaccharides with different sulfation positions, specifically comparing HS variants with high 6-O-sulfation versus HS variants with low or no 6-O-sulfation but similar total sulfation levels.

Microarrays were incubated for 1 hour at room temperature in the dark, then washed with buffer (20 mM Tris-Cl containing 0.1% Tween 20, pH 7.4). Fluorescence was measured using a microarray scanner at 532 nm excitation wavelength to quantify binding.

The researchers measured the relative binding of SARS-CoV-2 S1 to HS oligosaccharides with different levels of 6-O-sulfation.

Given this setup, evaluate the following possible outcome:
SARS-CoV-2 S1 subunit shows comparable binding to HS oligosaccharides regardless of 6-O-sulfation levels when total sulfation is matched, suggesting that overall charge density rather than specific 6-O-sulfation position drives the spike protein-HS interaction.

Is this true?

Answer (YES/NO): NO